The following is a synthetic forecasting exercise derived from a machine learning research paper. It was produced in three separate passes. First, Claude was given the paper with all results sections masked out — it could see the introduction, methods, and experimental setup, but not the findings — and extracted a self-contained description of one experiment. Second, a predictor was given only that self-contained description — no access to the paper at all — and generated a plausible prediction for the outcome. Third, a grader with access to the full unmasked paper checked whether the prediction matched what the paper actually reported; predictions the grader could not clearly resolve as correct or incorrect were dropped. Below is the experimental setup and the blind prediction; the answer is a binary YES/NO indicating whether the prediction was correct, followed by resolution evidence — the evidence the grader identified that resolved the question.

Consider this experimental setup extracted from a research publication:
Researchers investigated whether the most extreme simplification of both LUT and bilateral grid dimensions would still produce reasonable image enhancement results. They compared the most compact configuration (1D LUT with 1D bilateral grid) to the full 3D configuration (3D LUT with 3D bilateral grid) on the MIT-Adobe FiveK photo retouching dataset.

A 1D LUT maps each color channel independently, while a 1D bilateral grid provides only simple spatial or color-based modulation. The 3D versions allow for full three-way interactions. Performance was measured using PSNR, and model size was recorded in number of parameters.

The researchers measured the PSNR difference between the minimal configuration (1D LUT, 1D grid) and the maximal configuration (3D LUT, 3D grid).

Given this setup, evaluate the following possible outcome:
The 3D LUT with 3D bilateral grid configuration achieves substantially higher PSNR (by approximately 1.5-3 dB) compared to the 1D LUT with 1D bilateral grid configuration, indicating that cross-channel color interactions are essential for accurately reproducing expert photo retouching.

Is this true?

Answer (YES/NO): NO